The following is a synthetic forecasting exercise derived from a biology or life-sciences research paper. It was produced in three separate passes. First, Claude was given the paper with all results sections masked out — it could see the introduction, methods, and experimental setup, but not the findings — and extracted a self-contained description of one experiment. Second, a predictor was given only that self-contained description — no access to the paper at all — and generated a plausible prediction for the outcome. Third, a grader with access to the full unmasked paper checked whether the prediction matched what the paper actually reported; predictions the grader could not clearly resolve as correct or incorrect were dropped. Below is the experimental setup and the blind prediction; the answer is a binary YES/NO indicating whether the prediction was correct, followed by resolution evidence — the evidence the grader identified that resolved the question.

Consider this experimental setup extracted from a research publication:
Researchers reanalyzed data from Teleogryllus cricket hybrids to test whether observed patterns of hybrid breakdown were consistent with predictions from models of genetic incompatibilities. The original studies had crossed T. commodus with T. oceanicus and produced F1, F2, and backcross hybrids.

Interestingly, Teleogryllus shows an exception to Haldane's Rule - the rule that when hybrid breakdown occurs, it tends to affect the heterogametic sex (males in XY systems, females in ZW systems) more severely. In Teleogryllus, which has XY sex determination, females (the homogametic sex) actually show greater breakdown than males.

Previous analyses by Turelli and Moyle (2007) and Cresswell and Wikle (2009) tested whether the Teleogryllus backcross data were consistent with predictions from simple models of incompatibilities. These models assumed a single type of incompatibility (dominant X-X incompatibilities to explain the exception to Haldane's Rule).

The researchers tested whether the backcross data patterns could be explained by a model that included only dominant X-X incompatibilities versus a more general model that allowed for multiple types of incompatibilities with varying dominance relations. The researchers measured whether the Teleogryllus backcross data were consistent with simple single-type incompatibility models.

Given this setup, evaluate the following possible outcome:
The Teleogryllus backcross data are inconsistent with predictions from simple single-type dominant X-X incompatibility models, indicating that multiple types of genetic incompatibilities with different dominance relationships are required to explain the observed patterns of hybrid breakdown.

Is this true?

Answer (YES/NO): YES